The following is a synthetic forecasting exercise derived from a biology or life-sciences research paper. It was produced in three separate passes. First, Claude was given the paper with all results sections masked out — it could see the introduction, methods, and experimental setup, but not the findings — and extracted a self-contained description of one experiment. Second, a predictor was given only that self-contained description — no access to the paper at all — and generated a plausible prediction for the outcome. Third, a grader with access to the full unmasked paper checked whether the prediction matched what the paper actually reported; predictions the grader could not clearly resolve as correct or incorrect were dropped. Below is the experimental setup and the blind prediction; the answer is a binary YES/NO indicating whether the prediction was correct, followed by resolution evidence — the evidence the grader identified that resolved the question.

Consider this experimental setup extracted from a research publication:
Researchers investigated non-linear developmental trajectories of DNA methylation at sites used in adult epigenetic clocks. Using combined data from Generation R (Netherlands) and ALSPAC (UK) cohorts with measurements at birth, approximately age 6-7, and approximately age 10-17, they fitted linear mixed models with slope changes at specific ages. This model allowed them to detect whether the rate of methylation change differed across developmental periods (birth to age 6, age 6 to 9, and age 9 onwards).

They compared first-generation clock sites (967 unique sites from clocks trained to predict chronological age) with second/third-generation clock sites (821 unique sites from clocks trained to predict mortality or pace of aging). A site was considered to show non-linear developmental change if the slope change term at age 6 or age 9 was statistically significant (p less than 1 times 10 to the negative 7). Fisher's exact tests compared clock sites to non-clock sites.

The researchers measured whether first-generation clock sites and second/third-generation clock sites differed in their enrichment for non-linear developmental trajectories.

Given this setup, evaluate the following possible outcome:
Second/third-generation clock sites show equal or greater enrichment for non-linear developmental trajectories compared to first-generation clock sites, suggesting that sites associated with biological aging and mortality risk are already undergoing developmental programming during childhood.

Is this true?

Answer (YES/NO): NO